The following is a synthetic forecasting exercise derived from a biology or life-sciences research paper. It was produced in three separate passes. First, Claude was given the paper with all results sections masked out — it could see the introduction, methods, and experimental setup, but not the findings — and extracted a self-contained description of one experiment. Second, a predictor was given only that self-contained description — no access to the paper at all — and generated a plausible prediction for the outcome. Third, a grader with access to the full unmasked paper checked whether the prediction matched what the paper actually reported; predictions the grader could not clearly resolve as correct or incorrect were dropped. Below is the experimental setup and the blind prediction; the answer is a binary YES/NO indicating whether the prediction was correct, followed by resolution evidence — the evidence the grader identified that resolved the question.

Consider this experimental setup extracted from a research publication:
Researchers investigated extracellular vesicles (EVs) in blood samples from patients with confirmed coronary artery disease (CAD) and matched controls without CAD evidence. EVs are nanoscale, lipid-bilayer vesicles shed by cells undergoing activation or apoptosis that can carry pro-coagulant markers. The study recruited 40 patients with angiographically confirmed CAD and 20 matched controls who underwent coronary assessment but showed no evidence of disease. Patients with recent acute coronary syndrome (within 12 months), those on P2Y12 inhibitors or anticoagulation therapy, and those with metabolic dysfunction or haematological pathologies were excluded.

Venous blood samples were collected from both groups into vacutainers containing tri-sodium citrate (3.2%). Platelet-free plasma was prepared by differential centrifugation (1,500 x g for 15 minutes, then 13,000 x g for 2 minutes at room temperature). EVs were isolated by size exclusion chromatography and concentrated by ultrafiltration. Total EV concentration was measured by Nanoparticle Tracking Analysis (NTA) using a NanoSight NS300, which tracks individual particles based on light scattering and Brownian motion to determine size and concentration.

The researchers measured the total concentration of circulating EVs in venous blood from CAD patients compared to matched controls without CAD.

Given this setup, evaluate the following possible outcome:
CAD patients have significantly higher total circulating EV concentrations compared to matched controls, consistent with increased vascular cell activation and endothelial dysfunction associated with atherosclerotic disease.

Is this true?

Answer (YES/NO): NO